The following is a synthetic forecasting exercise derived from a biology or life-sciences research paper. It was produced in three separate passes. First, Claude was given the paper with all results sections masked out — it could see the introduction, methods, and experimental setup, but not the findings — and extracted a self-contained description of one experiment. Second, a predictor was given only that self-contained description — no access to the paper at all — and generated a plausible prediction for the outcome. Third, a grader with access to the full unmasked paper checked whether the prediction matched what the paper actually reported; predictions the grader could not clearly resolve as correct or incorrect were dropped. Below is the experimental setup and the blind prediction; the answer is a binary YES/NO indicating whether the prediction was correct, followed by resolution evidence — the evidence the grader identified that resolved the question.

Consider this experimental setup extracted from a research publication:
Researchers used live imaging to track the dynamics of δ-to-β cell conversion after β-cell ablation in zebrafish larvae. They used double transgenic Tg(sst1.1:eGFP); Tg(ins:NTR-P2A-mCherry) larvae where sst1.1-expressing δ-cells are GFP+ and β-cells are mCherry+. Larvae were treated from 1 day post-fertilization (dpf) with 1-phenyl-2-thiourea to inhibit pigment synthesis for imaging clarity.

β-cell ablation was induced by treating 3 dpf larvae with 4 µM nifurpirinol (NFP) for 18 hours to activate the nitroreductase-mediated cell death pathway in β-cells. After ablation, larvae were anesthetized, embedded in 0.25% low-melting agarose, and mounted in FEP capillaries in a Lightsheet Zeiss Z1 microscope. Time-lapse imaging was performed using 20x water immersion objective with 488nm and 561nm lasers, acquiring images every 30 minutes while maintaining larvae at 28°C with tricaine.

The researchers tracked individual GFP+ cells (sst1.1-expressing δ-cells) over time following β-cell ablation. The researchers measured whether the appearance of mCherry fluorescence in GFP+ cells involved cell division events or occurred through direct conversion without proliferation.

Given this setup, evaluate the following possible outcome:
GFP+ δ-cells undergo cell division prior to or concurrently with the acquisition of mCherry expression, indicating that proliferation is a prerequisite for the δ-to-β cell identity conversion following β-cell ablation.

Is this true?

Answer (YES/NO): NO